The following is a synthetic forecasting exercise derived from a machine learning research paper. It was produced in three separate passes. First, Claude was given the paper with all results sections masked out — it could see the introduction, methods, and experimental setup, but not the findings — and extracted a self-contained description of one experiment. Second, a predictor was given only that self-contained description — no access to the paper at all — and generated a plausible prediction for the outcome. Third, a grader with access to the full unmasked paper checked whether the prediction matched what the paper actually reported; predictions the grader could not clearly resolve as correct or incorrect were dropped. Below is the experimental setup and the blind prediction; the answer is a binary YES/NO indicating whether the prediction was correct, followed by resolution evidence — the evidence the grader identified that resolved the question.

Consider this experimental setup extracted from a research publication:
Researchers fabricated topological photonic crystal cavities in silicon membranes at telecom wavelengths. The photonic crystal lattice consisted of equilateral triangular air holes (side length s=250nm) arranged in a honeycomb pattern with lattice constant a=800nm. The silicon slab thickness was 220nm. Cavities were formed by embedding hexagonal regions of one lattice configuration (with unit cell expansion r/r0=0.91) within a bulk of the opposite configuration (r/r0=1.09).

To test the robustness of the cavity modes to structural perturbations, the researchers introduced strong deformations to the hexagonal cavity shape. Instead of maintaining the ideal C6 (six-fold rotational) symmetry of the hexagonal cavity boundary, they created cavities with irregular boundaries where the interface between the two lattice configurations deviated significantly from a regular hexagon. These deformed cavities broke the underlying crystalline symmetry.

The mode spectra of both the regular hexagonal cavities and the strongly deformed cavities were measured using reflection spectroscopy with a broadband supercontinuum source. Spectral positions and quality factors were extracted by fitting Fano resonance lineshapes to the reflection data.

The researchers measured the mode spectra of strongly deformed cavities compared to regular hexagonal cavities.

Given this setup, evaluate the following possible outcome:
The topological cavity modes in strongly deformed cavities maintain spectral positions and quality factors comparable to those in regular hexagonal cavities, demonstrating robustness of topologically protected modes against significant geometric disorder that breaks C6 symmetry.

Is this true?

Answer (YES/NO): YES